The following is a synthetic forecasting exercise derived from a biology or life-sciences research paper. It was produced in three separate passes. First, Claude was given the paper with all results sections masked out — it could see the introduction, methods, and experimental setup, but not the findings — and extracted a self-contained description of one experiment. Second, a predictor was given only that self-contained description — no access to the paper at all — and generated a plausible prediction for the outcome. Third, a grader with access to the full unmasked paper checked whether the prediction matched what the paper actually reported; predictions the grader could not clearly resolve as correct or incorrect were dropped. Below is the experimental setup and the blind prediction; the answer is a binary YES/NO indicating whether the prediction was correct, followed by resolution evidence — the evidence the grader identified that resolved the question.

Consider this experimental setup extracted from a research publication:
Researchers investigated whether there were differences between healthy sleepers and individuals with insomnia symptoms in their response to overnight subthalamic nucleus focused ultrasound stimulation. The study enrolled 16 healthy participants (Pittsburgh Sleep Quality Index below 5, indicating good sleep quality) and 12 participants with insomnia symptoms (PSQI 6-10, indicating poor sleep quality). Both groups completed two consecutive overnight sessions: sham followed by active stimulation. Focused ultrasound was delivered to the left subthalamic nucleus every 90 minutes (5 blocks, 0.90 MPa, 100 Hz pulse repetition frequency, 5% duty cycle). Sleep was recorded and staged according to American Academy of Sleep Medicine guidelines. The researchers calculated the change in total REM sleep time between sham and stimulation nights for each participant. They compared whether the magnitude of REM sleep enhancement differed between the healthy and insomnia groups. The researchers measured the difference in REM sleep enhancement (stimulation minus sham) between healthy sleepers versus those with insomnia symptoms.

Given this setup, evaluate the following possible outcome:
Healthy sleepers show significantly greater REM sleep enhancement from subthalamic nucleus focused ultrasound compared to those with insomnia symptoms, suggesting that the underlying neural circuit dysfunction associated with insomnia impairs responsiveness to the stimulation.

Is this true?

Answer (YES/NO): NO